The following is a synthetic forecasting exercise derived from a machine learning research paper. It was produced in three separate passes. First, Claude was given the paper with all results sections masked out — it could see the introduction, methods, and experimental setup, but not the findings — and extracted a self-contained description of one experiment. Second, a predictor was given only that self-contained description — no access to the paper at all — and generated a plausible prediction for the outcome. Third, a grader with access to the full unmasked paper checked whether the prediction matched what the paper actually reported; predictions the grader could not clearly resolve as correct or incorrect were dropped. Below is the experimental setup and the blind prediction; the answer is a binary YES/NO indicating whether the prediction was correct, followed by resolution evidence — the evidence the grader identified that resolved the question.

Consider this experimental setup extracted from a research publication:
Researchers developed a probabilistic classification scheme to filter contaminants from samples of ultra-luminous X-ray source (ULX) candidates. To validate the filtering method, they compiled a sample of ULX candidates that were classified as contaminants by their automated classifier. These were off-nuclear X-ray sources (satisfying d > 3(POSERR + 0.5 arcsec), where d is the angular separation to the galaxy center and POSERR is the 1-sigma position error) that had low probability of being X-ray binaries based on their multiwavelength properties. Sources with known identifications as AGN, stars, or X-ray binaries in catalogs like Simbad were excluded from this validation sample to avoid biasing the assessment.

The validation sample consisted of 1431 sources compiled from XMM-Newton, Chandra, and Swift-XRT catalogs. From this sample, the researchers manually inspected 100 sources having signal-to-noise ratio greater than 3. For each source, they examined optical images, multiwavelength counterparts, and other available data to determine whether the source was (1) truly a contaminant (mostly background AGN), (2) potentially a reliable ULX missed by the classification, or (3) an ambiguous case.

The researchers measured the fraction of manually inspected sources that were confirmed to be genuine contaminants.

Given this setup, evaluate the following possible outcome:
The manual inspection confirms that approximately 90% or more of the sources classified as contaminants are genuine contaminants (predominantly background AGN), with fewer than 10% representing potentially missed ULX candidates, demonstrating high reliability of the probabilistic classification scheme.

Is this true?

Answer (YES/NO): NO